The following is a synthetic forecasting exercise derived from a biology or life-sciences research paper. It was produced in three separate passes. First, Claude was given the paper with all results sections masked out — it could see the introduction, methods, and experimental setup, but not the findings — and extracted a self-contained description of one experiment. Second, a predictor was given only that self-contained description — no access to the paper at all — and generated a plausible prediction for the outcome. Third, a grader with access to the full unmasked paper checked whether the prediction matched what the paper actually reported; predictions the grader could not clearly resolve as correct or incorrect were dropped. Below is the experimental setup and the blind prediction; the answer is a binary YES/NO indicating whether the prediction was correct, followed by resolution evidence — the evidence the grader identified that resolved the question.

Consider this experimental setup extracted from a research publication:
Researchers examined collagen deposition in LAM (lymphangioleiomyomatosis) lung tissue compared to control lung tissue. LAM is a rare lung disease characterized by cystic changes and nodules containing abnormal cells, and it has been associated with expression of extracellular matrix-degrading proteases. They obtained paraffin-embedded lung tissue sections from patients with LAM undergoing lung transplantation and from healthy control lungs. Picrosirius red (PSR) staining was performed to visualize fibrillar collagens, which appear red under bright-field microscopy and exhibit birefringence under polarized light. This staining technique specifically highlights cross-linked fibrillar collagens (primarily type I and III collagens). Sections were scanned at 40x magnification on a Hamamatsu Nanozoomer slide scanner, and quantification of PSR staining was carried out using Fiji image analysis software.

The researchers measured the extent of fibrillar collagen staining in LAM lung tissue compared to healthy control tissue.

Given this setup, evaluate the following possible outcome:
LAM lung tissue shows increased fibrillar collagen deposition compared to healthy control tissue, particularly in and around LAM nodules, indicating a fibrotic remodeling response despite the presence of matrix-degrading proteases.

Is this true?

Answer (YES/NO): YES